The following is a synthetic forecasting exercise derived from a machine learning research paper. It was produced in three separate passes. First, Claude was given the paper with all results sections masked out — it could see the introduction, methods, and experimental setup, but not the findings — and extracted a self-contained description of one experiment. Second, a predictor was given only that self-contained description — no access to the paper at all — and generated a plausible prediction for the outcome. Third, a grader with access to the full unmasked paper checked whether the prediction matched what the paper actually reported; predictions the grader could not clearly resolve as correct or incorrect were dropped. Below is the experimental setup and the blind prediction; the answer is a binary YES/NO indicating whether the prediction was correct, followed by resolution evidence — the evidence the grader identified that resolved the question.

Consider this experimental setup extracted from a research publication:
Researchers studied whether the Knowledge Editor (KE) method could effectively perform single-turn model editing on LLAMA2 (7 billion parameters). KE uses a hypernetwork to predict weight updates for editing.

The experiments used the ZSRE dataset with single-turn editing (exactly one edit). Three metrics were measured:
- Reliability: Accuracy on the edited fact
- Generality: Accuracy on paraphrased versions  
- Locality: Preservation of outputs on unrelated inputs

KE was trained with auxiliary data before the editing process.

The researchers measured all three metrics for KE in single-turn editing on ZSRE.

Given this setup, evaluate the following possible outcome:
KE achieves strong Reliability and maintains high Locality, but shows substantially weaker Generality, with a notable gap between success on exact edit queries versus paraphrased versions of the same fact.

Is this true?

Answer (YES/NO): NO